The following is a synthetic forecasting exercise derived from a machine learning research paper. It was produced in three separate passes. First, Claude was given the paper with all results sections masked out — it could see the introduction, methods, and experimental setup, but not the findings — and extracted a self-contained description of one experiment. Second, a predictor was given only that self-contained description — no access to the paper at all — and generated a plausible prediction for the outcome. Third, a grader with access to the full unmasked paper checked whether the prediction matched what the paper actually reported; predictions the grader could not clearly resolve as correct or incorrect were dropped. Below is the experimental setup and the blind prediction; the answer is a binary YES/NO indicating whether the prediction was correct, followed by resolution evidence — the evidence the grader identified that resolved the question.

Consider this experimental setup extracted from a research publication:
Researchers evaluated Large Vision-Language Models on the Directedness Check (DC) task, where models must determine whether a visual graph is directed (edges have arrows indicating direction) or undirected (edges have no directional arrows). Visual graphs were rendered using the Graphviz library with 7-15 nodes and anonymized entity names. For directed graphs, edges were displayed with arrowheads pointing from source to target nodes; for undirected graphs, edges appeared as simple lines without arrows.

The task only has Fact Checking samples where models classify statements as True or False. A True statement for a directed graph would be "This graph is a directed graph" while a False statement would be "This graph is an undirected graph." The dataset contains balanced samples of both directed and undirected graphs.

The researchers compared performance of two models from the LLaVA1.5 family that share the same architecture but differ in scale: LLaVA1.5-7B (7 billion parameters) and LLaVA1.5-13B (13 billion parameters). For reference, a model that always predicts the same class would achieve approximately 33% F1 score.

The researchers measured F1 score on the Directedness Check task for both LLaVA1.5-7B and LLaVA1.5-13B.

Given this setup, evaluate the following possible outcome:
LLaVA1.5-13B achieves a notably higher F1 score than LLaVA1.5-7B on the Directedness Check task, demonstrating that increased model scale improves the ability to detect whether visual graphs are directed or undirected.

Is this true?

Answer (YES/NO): YES